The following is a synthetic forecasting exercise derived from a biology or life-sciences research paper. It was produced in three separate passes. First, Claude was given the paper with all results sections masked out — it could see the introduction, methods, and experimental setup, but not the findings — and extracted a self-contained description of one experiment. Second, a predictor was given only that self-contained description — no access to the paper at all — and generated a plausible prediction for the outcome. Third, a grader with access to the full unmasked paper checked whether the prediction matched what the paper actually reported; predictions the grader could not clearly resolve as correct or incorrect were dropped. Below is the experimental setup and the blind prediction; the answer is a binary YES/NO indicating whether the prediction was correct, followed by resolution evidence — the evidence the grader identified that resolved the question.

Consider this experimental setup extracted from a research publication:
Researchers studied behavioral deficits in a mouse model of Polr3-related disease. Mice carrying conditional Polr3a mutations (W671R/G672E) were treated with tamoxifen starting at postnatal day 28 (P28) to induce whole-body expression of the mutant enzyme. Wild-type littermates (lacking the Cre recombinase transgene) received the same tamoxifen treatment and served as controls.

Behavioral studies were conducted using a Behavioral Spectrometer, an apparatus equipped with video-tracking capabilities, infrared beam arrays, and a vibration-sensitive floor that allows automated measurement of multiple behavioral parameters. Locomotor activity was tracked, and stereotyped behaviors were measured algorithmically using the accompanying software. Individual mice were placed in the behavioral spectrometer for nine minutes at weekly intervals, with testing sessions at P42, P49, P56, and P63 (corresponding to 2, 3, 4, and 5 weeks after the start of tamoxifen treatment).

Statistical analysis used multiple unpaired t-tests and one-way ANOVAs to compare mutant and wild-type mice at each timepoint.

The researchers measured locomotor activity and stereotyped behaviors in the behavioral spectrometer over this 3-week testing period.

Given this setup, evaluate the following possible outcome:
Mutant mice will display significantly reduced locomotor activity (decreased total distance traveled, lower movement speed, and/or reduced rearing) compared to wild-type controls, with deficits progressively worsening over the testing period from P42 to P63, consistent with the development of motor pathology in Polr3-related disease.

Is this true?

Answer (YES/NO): NO